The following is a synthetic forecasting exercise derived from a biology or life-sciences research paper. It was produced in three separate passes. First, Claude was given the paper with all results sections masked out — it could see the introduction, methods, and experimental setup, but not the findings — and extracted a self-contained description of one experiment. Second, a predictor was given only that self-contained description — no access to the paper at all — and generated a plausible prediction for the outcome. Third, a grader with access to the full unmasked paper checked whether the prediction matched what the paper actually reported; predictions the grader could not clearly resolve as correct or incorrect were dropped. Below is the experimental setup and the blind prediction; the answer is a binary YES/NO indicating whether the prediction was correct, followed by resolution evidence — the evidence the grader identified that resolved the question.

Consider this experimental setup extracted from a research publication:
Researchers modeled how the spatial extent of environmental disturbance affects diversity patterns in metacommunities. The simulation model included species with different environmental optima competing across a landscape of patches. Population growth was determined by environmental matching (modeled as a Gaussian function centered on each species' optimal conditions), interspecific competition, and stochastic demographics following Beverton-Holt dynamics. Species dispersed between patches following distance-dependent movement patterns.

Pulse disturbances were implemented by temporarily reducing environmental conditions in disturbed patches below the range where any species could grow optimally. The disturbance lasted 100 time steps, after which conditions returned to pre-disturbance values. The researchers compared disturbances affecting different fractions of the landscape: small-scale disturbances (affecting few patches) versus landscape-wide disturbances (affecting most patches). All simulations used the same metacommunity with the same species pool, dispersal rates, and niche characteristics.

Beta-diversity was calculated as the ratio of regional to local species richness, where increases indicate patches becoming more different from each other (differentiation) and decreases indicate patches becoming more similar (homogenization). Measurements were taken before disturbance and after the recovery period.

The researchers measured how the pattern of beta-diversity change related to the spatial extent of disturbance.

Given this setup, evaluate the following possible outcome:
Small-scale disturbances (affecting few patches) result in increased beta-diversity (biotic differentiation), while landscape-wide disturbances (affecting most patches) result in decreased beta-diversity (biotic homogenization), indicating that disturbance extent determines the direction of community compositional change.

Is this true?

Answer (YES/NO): NO